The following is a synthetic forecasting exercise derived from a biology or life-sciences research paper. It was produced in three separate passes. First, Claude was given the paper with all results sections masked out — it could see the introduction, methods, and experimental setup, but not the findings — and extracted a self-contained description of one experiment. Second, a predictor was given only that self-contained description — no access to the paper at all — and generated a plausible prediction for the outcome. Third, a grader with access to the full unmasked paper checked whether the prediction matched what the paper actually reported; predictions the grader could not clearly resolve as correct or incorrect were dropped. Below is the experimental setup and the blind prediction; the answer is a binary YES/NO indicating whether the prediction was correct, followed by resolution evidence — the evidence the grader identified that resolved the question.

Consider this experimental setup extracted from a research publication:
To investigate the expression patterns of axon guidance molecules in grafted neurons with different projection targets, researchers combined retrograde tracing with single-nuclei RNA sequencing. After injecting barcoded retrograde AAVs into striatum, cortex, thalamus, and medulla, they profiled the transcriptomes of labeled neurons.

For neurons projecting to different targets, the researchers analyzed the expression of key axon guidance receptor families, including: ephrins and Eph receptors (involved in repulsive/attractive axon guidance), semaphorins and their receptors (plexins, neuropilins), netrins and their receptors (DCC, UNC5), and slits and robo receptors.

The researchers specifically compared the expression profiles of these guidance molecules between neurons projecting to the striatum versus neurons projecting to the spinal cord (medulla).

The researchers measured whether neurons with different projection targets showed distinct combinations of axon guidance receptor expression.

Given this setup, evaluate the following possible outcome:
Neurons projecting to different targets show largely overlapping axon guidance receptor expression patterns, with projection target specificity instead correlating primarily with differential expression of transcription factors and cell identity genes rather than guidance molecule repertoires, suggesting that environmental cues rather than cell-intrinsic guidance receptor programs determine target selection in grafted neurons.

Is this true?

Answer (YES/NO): NO